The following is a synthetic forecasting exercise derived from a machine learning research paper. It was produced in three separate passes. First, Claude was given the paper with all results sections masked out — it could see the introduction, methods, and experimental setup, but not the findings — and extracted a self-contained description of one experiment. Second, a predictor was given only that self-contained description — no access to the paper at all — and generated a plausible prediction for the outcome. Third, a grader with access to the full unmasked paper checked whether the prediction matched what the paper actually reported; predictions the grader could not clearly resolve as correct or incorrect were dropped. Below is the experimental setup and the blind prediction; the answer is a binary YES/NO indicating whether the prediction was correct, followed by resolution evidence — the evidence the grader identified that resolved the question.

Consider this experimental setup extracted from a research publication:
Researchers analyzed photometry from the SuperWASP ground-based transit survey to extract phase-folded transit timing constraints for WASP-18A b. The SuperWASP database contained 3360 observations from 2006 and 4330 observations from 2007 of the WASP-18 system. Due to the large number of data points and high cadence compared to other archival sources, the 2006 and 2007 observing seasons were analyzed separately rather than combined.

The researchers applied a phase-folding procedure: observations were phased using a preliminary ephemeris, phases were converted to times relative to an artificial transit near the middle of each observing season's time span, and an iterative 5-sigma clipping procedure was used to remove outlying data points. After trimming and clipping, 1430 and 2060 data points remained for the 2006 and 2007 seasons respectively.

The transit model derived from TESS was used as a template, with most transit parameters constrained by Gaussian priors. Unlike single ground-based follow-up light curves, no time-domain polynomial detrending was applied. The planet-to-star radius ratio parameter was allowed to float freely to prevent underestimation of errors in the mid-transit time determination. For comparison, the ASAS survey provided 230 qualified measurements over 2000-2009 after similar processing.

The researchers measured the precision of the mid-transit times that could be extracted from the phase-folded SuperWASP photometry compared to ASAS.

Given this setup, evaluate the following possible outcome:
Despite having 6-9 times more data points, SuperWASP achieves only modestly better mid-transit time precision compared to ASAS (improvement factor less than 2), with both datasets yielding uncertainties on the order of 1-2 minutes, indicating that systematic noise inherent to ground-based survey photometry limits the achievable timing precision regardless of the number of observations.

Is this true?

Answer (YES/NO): NO